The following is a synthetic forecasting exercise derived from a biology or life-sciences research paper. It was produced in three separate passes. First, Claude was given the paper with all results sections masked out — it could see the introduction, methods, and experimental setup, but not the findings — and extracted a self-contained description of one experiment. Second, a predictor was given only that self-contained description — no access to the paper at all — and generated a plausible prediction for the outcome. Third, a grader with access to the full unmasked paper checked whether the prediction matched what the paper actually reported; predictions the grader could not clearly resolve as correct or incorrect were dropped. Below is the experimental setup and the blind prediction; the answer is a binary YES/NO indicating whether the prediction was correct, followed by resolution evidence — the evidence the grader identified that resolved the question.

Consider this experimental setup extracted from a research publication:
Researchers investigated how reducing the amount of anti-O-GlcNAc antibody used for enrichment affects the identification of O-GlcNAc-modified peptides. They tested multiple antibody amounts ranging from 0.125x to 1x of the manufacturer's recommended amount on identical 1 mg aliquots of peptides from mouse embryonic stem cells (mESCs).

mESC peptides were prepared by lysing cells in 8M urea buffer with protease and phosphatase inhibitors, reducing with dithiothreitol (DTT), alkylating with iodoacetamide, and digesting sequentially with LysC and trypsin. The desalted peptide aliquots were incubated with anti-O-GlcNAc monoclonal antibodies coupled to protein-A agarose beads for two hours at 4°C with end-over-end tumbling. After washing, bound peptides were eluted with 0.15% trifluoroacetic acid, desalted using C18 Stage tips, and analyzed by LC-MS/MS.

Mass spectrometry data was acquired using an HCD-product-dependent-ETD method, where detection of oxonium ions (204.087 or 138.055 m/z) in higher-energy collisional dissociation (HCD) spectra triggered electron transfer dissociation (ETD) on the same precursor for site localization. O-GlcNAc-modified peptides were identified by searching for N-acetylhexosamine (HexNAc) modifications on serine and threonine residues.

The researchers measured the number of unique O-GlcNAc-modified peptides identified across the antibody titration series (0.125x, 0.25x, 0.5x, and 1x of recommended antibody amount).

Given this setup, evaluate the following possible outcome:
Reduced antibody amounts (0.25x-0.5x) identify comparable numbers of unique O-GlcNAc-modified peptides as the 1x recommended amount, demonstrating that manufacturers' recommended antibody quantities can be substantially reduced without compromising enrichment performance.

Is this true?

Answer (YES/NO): YES